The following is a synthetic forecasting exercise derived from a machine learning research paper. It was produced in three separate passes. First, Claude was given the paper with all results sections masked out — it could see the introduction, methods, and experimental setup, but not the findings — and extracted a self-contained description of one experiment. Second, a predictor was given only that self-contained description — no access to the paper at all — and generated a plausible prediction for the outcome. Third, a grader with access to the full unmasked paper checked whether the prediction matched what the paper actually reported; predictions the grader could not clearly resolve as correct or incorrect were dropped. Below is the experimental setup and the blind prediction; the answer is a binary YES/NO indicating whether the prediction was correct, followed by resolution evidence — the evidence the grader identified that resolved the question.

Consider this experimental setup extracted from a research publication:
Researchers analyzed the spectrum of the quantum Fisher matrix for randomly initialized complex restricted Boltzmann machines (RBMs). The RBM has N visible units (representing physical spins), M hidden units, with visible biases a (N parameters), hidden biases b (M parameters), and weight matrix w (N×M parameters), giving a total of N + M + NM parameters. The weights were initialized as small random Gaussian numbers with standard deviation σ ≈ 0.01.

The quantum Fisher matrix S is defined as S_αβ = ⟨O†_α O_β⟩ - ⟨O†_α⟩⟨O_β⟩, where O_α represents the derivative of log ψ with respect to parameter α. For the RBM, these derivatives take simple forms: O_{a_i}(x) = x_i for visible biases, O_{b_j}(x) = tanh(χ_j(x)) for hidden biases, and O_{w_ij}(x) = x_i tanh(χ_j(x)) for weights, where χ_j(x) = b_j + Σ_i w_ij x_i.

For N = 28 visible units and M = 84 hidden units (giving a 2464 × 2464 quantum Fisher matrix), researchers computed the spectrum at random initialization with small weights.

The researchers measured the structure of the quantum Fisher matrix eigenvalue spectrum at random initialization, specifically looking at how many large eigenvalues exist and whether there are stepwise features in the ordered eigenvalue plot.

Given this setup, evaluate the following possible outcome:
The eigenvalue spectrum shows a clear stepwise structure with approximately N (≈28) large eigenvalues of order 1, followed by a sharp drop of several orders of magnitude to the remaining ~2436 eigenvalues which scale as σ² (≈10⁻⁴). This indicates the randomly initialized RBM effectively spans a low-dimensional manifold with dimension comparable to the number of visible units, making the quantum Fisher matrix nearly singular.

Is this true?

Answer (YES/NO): NO